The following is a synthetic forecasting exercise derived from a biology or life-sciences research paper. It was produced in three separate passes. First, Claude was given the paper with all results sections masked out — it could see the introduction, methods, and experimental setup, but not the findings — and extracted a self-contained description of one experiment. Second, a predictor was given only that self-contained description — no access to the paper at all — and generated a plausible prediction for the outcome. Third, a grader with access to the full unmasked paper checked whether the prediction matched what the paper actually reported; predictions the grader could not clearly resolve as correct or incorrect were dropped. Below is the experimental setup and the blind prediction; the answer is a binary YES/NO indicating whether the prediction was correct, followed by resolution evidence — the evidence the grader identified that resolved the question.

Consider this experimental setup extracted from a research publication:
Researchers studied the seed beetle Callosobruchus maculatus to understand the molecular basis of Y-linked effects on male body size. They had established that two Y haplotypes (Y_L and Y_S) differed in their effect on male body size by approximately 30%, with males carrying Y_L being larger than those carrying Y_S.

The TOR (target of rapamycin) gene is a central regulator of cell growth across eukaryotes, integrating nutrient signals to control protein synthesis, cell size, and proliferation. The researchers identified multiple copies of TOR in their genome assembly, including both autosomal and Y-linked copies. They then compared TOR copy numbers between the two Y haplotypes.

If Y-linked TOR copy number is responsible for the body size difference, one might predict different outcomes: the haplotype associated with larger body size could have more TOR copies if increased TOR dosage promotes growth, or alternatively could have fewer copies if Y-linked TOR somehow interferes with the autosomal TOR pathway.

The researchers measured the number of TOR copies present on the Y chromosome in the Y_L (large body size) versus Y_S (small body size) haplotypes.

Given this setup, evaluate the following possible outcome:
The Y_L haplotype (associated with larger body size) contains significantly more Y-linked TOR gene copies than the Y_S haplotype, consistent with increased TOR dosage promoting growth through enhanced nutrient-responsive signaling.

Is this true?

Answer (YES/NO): NO